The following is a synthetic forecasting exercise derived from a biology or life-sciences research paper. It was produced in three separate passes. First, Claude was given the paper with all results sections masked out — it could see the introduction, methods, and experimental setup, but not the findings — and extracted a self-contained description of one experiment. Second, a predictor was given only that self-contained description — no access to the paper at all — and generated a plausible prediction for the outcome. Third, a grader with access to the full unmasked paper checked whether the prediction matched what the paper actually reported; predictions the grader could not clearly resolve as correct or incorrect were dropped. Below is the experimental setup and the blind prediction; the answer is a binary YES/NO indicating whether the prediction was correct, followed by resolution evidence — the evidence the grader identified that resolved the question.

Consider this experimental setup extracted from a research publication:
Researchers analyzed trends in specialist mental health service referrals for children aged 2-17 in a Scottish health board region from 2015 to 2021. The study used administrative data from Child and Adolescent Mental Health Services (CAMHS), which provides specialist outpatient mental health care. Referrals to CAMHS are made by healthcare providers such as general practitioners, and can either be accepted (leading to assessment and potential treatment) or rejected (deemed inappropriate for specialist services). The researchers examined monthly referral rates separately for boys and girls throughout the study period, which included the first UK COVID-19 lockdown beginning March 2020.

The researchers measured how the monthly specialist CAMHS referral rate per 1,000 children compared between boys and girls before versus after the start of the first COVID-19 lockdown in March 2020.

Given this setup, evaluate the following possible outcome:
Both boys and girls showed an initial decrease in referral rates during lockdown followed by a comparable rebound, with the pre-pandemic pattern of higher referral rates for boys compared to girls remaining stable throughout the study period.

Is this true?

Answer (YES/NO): NO